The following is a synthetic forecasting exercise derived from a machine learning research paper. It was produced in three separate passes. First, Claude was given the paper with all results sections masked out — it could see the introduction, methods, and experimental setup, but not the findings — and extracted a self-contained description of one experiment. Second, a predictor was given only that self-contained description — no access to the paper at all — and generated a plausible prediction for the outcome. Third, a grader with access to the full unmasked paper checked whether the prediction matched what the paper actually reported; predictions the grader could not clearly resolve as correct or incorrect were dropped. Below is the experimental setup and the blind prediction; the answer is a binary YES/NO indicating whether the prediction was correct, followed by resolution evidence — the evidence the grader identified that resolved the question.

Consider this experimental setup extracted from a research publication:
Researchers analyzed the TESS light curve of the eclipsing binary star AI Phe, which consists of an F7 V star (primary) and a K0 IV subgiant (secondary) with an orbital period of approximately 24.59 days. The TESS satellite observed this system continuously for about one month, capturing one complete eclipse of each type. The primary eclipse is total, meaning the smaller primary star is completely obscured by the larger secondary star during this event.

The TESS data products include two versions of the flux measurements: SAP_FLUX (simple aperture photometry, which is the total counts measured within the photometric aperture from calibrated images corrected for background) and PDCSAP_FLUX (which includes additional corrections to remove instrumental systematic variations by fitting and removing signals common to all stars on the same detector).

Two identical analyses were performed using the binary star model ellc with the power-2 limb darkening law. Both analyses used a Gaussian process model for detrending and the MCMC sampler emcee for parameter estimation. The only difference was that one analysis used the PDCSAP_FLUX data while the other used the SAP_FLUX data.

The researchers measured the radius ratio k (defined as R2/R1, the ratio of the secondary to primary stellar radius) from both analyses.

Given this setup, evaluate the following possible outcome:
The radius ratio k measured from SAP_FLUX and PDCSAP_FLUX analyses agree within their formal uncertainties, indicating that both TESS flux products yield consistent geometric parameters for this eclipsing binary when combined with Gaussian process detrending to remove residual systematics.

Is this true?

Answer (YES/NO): YES